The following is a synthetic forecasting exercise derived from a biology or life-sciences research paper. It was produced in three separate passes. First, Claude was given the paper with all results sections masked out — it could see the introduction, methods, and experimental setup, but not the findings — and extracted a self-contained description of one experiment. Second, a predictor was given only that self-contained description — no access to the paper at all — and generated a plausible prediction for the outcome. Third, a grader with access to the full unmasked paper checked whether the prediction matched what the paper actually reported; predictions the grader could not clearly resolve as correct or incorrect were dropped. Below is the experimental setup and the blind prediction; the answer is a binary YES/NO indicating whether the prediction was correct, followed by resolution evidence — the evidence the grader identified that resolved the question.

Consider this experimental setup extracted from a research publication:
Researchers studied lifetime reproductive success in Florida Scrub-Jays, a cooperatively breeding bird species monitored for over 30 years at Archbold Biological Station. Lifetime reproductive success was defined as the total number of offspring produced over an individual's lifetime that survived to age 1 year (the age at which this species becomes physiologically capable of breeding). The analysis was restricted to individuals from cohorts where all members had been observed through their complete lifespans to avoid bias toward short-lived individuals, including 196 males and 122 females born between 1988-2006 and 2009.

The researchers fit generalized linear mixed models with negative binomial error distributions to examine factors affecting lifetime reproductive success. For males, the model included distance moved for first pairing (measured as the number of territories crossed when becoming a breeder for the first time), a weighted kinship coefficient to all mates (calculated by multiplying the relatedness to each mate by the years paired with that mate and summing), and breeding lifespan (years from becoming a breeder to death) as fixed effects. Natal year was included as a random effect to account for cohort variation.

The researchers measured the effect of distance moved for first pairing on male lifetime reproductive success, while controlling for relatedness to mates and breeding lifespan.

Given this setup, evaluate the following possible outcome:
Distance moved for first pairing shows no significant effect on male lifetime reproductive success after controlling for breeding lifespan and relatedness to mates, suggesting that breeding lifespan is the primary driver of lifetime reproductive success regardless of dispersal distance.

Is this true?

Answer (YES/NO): YES